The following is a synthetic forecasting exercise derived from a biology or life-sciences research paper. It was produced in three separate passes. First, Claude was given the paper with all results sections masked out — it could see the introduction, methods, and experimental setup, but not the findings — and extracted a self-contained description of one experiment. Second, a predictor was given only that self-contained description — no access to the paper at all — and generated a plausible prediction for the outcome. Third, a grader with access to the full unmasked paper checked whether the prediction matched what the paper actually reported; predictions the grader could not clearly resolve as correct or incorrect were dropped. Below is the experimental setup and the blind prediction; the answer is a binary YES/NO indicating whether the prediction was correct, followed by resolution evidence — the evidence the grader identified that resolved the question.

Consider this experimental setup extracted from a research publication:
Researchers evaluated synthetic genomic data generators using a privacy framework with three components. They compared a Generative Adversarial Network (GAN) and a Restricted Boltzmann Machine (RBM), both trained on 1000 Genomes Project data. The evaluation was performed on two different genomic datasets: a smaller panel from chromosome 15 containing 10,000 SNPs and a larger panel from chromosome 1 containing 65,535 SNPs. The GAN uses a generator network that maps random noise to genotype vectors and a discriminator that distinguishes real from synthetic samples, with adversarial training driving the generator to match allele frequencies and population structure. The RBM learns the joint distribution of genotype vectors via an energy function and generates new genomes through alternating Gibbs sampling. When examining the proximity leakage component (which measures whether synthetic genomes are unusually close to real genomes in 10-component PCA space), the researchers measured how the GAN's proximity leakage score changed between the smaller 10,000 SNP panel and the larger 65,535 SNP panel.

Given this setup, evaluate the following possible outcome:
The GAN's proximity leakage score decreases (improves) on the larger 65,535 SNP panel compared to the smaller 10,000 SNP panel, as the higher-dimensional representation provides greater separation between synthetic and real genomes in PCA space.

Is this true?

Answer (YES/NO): YES